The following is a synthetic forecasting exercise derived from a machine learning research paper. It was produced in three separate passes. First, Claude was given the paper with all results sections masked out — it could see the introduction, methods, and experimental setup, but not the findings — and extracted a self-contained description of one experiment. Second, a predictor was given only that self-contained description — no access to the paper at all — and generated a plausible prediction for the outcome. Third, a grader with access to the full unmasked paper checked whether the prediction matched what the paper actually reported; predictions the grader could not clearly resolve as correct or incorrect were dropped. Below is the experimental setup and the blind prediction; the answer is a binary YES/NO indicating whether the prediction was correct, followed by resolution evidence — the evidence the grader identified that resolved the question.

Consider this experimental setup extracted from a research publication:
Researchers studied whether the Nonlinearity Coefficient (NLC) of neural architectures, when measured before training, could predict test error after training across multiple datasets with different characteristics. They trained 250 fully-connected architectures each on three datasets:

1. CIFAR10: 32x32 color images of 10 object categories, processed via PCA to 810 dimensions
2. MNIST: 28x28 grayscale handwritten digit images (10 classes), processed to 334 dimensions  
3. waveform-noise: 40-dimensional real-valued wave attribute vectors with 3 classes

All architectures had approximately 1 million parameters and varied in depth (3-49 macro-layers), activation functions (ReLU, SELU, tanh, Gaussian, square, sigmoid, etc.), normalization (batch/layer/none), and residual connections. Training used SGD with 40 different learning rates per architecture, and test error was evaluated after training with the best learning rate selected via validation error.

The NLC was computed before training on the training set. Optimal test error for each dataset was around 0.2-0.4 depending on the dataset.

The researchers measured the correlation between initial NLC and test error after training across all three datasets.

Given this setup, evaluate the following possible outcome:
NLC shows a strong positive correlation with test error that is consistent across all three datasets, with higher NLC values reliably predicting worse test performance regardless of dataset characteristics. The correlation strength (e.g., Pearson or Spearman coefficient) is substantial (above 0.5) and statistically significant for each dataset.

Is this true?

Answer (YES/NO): YES